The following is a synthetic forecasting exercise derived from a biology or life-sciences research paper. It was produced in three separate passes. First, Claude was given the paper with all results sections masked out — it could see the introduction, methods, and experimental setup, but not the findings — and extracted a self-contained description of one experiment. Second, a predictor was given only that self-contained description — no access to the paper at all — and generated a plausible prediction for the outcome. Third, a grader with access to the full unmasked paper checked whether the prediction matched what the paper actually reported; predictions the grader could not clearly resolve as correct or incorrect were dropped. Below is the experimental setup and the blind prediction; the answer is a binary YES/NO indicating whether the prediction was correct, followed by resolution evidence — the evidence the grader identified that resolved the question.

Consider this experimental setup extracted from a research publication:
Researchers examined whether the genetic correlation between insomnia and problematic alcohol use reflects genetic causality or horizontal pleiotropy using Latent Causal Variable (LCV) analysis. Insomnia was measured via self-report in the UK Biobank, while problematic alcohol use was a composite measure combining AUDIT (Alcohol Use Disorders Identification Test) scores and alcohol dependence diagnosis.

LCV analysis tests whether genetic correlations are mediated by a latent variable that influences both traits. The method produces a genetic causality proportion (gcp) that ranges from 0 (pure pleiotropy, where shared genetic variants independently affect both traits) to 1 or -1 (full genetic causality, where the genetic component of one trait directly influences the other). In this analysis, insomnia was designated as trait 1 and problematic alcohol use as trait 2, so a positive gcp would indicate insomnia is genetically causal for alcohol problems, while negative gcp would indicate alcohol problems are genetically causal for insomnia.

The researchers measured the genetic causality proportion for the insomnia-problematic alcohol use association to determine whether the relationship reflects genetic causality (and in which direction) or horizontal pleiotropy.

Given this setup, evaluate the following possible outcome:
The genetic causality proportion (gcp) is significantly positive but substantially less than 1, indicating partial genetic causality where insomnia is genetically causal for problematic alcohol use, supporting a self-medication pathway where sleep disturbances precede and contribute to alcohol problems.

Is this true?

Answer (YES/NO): NO